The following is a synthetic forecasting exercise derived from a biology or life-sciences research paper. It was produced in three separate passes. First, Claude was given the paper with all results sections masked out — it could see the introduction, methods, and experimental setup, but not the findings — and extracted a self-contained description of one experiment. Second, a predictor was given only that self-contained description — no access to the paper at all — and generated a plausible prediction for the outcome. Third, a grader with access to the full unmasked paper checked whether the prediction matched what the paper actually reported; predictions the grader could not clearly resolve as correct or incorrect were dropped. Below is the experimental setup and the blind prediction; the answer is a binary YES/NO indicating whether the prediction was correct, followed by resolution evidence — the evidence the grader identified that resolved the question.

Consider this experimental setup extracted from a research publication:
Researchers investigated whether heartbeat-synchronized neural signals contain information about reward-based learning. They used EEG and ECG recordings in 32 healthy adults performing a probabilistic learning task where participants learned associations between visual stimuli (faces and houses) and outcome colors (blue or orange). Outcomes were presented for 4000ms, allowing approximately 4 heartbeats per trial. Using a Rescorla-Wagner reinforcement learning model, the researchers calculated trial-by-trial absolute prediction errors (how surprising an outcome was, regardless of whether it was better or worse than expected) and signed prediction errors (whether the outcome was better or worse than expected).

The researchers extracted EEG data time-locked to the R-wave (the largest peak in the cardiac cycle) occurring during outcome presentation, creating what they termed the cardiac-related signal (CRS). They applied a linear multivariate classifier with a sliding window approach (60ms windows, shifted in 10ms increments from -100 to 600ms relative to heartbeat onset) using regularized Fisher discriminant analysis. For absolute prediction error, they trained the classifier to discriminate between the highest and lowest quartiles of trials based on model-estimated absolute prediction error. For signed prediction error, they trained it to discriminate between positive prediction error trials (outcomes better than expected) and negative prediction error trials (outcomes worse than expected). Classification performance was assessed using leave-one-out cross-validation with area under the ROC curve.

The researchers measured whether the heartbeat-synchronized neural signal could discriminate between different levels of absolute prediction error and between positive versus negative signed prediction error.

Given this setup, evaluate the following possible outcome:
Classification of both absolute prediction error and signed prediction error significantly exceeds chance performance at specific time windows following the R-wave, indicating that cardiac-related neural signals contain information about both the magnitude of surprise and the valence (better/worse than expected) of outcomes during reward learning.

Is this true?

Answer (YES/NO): NO